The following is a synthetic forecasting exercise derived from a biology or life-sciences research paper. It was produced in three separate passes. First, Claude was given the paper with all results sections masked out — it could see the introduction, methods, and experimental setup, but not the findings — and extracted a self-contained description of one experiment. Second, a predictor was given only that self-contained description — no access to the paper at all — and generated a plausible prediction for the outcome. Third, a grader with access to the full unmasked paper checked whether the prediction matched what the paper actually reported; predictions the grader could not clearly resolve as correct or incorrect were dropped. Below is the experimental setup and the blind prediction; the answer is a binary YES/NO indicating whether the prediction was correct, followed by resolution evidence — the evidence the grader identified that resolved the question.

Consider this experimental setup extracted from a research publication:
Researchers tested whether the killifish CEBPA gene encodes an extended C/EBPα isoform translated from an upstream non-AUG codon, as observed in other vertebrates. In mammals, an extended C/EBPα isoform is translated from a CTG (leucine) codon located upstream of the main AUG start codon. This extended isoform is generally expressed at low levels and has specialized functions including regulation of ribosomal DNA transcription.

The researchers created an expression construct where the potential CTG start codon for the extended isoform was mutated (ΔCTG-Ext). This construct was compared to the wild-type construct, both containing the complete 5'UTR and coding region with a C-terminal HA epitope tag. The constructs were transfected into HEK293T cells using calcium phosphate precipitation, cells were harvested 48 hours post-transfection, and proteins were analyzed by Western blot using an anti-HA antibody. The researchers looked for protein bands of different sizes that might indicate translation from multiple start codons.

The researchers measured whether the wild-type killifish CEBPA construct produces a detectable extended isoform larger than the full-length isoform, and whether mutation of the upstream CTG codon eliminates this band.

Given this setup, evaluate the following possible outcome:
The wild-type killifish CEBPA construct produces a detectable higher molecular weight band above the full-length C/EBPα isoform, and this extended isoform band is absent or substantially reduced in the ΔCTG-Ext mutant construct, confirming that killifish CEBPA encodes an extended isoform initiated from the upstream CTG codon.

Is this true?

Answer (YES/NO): YES